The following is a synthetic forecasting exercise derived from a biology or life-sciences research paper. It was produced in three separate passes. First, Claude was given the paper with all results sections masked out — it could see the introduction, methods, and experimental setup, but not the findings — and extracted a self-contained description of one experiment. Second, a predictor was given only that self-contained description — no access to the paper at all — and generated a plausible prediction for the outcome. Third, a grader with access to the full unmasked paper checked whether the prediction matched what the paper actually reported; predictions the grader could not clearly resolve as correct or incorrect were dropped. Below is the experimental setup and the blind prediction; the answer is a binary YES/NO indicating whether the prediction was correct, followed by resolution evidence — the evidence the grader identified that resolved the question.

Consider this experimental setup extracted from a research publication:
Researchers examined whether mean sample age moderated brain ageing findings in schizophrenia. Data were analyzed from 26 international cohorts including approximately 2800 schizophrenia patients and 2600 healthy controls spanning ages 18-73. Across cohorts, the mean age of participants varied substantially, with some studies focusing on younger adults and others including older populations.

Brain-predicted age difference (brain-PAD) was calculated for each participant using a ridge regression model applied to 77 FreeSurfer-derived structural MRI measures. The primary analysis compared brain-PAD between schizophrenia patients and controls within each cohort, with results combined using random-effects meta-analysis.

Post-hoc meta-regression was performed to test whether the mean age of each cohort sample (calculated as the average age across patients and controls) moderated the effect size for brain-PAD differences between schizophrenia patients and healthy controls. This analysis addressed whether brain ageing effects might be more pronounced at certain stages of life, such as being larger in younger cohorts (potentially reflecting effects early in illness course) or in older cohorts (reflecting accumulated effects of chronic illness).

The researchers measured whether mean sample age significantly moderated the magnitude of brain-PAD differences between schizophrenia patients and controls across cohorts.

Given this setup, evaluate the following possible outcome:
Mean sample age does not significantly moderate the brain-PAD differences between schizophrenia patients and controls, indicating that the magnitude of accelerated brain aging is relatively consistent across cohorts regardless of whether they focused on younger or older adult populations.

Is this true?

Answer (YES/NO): YES